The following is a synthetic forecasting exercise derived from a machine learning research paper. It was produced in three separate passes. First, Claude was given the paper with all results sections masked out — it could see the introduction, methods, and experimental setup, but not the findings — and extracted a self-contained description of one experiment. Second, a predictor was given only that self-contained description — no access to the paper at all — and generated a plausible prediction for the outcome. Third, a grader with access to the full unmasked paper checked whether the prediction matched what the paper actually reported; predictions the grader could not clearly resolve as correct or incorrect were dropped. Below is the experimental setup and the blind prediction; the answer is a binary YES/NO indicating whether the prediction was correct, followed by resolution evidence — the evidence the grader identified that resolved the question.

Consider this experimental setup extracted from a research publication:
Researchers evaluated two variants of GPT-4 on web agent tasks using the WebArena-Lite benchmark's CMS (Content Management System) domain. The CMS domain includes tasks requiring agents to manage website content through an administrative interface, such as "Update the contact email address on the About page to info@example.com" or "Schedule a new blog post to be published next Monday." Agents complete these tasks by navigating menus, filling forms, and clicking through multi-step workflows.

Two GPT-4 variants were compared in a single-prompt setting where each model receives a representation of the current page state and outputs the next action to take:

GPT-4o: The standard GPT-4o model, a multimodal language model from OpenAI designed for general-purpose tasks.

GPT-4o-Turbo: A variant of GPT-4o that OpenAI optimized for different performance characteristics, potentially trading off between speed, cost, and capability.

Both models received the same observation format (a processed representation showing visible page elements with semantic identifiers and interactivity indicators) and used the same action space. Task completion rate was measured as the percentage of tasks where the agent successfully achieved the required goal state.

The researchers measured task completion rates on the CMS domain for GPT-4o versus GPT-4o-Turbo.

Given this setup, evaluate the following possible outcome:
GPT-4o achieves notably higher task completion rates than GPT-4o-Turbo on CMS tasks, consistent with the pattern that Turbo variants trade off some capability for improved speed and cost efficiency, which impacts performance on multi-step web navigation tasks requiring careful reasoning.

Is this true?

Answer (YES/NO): YES